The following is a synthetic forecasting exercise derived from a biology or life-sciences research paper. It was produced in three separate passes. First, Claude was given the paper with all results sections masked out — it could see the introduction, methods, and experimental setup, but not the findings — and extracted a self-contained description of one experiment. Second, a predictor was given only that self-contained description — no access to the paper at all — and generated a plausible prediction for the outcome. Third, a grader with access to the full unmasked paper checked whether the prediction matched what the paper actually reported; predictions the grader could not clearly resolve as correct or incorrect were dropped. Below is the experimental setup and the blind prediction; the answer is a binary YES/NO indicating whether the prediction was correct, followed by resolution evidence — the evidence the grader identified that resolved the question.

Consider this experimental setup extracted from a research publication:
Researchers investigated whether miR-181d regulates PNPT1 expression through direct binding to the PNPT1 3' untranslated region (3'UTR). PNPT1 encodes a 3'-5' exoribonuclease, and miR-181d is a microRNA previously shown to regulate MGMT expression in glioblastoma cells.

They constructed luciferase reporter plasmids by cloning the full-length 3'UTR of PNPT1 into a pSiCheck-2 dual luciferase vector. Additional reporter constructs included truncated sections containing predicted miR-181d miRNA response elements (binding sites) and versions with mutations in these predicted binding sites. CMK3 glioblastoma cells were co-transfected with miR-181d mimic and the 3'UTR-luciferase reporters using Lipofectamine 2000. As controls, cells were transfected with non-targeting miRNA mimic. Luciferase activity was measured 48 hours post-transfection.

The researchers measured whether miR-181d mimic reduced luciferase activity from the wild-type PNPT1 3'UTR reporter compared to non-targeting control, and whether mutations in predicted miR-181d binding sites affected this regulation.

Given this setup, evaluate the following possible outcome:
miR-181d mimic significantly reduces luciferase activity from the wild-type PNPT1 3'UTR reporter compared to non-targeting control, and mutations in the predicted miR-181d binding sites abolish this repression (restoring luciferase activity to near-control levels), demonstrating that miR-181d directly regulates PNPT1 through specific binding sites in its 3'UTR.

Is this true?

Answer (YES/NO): YES